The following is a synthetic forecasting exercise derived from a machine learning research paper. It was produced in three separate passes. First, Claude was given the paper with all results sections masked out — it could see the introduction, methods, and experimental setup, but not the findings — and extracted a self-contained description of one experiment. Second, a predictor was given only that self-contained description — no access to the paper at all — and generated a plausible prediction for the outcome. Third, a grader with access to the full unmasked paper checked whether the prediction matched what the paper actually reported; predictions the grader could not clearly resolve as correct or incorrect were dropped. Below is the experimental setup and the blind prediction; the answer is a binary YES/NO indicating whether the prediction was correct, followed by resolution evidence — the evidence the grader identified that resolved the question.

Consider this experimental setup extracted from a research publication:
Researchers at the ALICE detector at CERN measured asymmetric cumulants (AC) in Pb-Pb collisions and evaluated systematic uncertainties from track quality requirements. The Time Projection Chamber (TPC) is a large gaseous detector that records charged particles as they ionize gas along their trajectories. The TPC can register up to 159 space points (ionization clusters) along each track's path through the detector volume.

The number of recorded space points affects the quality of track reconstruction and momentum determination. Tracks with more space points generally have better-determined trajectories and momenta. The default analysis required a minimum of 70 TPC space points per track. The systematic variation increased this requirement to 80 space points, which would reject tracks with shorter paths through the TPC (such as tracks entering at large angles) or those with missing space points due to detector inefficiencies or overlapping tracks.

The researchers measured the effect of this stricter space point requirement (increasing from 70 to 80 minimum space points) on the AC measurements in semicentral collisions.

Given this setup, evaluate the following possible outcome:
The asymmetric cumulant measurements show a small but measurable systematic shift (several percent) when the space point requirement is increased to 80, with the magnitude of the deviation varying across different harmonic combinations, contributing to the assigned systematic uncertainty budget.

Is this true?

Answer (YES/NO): NO